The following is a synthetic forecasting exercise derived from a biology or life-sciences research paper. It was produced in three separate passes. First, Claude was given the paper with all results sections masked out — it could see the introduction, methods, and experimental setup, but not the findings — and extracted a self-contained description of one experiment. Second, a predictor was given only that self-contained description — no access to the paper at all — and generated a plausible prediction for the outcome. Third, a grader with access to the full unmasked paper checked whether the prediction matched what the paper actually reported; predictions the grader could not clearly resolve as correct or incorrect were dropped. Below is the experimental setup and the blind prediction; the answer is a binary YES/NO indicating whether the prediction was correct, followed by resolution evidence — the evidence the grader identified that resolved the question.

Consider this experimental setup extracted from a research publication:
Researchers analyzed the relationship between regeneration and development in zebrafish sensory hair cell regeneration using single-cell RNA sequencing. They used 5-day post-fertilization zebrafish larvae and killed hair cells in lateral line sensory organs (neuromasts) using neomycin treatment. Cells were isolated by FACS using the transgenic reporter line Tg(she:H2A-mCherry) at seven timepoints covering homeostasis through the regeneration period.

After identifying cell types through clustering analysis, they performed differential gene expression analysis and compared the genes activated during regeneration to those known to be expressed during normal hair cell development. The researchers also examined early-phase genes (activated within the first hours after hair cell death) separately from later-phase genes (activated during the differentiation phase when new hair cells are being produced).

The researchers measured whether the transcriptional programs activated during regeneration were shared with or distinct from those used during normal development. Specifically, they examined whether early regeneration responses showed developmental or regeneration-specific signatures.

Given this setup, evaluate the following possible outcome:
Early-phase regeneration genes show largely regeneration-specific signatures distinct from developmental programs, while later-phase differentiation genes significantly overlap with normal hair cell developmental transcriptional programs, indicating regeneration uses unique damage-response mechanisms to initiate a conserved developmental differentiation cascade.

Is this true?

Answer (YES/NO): YES